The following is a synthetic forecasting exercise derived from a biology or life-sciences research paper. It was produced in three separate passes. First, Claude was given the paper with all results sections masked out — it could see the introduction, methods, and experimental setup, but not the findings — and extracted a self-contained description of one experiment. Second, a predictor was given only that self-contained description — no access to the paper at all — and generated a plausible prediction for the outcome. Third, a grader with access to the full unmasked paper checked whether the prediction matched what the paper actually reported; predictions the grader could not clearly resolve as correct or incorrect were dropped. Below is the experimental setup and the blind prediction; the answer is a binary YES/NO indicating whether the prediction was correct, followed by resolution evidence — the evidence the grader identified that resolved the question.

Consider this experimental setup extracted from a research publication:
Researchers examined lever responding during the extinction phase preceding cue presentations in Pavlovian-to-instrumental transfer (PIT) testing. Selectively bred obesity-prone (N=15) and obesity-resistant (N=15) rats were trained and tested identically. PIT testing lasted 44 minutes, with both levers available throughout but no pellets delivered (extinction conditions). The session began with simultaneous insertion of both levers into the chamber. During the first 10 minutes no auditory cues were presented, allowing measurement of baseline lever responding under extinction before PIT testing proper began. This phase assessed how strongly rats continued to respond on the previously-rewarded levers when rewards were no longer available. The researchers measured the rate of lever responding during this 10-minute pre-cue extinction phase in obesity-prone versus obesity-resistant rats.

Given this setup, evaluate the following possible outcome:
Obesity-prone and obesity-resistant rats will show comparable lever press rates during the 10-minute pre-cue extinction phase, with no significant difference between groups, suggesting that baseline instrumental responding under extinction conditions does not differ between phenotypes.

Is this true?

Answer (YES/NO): YES